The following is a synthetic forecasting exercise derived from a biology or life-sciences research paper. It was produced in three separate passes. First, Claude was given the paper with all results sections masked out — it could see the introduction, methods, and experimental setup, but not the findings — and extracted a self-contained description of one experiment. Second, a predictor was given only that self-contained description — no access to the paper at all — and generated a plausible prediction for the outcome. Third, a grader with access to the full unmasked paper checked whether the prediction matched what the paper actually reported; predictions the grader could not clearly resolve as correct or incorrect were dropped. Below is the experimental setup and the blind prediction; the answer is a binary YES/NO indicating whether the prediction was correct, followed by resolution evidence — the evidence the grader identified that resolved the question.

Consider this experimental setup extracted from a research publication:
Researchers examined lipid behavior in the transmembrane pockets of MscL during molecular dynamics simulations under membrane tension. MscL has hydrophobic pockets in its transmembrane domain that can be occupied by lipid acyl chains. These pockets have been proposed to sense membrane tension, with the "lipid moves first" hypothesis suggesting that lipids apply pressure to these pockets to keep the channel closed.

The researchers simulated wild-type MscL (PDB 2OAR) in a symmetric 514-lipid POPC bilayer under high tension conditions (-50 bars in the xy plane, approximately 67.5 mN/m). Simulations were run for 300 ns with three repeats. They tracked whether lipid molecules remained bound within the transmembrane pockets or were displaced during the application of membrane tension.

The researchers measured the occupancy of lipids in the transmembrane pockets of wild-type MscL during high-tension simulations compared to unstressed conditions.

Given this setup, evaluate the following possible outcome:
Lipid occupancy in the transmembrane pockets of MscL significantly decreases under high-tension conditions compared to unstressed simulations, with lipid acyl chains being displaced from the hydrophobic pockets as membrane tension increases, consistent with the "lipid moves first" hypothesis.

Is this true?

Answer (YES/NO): YES